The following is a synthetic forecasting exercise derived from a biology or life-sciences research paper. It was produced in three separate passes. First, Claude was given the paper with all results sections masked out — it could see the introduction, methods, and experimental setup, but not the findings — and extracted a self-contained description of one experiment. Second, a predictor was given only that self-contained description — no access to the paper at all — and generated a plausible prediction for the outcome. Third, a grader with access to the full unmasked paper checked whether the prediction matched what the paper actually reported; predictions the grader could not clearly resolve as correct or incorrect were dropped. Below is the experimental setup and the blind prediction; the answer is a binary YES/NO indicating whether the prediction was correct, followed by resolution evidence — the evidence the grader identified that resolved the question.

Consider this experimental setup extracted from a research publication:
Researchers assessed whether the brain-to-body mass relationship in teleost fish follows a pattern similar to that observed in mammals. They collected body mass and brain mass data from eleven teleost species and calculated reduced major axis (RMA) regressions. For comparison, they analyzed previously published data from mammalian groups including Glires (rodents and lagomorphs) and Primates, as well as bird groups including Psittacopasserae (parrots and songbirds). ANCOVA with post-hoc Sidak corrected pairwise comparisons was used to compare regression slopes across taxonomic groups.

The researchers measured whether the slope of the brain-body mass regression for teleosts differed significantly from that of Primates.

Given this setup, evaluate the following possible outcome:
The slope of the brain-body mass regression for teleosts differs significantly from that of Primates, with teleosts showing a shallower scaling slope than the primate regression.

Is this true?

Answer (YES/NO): NO